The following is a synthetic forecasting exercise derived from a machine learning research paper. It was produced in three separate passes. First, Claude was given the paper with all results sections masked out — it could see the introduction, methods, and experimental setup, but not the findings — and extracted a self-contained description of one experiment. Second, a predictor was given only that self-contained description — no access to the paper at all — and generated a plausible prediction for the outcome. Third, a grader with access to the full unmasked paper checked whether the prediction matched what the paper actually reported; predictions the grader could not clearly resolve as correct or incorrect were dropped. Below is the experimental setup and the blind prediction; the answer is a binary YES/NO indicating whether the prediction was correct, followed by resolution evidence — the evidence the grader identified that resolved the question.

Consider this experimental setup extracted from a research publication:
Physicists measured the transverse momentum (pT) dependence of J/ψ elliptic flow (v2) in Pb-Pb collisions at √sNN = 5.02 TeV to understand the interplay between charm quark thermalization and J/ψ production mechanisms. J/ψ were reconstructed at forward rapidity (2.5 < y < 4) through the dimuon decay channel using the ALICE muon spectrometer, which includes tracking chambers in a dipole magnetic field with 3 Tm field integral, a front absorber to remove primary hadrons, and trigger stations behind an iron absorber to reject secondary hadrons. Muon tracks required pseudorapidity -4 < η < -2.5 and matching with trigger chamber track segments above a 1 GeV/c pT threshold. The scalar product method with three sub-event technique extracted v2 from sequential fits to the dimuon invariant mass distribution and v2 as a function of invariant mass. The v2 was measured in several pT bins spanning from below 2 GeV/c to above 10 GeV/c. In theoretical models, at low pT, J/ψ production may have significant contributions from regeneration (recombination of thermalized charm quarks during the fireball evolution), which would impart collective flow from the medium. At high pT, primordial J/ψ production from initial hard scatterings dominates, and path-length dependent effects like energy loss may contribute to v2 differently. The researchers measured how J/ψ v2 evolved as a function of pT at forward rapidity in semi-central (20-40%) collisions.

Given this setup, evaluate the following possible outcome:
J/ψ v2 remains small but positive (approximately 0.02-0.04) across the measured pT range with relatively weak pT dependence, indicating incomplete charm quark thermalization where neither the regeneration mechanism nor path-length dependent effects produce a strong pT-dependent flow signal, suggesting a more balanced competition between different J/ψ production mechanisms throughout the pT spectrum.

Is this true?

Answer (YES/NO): NO